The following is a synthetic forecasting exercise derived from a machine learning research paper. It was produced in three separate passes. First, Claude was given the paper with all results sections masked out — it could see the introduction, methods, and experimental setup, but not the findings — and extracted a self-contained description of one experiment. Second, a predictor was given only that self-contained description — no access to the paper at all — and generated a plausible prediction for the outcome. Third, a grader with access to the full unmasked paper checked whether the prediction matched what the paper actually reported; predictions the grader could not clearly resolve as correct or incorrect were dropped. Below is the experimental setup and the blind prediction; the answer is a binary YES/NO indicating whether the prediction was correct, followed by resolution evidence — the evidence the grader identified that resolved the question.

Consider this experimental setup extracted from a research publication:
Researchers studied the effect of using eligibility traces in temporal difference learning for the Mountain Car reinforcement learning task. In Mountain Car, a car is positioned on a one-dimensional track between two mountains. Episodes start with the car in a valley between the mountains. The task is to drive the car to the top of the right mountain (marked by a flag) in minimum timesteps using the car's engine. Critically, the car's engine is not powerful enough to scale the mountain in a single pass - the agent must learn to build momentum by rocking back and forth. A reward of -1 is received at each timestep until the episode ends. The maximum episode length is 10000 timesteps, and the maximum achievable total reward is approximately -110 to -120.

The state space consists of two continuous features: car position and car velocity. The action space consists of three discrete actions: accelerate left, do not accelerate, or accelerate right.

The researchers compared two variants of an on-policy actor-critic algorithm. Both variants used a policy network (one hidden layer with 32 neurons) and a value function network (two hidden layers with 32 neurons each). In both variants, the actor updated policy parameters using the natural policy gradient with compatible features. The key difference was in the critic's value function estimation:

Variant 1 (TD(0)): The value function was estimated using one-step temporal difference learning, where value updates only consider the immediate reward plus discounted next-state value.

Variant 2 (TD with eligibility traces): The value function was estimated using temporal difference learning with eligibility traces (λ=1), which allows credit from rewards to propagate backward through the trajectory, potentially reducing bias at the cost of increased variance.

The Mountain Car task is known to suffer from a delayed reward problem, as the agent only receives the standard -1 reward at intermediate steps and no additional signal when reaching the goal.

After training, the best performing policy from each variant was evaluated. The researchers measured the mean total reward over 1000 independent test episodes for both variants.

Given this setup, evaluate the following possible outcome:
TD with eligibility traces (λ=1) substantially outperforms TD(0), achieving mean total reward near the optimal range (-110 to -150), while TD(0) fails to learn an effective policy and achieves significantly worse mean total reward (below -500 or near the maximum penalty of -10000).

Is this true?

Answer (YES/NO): NO